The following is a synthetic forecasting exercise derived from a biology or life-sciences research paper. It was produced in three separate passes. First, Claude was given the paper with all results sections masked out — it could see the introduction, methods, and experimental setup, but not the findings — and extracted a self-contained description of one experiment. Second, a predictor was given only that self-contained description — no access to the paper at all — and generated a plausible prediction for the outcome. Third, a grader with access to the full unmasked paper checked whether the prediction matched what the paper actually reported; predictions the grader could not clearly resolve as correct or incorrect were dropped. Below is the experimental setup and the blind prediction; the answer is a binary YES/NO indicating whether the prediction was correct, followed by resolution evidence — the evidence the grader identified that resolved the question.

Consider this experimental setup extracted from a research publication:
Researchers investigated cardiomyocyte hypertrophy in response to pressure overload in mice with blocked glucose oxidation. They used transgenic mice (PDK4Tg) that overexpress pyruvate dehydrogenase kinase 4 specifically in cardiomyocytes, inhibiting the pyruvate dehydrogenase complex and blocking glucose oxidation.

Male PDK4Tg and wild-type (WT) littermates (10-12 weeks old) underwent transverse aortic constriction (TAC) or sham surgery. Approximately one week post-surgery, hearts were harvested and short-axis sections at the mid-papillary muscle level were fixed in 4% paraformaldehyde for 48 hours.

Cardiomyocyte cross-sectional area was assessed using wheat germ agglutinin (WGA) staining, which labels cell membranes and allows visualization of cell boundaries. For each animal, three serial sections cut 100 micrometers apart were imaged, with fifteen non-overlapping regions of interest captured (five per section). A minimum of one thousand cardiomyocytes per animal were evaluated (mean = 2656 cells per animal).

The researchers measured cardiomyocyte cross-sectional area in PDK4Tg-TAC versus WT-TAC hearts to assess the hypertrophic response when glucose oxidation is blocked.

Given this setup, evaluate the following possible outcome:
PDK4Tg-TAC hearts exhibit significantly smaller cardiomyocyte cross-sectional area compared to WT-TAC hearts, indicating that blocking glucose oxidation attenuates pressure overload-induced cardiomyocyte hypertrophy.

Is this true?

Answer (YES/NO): NO